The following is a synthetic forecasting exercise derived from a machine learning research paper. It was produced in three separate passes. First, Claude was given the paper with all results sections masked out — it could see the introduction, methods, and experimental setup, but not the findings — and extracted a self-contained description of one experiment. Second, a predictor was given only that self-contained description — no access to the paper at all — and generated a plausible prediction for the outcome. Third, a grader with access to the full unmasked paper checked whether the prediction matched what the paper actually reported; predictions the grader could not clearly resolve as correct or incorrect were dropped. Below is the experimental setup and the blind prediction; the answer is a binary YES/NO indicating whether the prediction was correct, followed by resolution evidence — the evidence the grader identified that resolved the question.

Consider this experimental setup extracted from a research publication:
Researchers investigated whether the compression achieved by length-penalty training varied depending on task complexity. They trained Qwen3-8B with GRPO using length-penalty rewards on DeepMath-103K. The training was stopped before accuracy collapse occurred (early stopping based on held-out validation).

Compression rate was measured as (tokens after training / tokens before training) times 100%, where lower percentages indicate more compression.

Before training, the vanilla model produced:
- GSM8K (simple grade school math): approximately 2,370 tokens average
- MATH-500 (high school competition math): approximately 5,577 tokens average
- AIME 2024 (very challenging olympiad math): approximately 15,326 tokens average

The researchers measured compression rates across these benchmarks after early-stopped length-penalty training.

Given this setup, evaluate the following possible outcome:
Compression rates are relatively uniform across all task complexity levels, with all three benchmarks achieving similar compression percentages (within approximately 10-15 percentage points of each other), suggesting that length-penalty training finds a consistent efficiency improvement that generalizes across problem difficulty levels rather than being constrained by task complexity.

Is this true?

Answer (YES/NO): YES